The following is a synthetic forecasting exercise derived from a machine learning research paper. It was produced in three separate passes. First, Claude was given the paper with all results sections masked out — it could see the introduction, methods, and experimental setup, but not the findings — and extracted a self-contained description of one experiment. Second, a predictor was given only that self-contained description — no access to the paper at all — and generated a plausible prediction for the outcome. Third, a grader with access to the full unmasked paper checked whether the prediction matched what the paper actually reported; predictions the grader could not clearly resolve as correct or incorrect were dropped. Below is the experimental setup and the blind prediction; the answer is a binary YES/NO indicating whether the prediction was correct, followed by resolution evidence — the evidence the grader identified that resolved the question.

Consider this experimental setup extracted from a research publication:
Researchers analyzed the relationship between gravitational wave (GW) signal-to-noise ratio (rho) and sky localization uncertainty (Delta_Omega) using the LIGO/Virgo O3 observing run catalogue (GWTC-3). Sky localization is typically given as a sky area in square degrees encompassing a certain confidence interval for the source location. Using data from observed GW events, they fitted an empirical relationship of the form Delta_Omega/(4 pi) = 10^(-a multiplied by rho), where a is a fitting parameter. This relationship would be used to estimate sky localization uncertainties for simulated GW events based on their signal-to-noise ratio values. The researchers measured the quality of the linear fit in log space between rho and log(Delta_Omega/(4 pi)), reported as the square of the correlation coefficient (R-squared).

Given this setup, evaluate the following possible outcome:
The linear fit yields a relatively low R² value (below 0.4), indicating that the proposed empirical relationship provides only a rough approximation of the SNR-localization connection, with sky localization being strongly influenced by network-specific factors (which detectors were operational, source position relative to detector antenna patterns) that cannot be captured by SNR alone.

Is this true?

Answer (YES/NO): NO